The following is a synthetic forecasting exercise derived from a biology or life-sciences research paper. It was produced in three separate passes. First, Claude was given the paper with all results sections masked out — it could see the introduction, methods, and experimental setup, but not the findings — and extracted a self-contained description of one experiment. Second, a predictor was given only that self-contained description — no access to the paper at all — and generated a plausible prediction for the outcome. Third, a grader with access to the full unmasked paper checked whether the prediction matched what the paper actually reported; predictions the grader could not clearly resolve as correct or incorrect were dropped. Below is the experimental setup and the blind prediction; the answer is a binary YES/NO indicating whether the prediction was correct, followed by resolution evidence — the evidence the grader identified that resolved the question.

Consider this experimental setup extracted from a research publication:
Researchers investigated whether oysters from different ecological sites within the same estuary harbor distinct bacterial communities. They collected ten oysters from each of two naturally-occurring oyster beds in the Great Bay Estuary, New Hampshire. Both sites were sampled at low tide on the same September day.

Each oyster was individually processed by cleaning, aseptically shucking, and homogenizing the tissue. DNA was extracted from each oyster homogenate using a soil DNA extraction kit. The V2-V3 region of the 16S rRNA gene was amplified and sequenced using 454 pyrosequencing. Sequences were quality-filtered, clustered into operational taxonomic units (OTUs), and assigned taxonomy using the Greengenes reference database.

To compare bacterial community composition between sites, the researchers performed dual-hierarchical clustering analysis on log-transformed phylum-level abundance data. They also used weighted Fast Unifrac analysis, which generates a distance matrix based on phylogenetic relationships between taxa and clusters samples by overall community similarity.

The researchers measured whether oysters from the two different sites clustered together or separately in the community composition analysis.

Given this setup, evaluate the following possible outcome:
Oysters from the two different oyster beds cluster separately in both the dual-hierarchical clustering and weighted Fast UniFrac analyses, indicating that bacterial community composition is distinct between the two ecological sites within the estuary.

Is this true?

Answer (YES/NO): YES